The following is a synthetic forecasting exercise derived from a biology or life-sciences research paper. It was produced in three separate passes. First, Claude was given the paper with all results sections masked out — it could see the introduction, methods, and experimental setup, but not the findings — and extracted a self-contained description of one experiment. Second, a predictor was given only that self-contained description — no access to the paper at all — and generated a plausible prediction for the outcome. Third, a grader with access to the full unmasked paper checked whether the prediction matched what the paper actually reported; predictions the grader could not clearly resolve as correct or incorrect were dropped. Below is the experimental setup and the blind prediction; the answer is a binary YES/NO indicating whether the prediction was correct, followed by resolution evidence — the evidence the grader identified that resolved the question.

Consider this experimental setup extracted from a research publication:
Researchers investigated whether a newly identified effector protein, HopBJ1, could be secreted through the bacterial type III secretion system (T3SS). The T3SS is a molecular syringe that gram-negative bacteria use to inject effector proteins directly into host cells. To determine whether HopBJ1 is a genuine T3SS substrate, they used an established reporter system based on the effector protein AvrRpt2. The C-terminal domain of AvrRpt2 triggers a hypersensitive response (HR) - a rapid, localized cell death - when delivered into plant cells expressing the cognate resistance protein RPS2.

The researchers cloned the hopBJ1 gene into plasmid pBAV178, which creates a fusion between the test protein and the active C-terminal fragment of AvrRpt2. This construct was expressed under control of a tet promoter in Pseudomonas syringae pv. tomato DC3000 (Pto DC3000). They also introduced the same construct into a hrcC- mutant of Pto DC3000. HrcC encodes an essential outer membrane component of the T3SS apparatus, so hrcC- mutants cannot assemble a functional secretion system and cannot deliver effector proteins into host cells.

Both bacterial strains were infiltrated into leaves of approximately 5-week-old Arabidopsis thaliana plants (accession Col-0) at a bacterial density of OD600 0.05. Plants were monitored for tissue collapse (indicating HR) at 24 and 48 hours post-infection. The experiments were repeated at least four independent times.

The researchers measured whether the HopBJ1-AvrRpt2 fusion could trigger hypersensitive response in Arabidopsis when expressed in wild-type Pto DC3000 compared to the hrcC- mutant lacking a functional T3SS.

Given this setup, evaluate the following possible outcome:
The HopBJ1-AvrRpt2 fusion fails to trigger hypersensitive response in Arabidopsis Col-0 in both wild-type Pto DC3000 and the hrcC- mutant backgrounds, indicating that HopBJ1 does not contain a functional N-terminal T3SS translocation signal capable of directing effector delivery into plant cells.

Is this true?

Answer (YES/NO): NO